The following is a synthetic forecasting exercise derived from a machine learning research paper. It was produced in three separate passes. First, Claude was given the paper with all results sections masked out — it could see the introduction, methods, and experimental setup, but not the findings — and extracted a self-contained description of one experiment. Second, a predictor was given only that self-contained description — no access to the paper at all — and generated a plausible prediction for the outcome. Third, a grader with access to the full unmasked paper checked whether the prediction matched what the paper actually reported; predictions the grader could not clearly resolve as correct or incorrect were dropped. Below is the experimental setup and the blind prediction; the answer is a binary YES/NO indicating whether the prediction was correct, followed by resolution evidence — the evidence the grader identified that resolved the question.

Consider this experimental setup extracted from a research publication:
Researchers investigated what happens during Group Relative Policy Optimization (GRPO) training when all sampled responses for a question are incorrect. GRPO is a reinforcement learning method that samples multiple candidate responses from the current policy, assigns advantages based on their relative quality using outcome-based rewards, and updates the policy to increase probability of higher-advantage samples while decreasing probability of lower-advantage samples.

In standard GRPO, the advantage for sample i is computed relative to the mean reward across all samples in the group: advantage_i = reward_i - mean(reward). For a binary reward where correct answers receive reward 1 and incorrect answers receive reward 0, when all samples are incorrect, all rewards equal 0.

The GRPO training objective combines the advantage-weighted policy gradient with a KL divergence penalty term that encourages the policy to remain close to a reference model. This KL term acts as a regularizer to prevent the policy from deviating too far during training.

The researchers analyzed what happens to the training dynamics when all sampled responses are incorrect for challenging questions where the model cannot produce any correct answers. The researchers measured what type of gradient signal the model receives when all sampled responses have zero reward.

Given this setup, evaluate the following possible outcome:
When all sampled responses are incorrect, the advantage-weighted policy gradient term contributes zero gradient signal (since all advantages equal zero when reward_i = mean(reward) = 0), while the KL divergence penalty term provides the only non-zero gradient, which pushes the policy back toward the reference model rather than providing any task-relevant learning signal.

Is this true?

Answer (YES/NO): YES